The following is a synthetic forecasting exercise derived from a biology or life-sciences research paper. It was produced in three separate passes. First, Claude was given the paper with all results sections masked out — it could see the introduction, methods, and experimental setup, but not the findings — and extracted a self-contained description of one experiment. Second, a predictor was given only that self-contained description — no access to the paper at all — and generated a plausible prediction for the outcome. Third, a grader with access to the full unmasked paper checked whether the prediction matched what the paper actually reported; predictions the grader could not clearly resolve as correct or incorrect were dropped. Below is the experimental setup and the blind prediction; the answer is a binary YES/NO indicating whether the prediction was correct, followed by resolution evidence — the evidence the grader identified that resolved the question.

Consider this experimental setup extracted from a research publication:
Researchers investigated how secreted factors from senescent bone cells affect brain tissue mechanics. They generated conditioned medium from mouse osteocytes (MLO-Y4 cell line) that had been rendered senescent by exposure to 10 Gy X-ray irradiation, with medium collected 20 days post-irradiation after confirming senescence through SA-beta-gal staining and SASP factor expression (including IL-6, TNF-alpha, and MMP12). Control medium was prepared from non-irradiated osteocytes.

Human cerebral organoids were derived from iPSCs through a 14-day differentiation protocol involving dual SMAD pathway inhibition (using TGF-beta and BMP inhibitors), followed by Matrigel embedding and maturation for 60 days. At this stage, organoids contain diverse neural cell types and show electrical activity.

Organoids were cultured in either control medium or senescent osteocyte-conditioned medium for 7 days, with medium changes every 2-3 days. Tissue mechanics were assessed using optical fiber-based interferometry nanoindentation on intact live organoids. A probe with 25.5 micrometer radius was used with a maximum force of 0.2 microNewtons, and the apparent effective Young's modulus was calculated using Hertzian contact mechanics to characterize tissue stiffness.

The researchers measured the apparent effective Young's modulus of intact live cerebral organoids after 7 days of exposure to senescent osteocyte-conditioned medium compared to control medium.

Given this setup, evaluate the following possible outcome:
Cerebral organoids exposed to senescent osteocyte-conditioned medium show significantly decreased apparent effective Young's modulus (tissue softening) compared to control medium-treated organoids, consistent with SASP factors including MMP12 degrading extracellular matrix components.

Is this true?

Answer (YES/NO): YES